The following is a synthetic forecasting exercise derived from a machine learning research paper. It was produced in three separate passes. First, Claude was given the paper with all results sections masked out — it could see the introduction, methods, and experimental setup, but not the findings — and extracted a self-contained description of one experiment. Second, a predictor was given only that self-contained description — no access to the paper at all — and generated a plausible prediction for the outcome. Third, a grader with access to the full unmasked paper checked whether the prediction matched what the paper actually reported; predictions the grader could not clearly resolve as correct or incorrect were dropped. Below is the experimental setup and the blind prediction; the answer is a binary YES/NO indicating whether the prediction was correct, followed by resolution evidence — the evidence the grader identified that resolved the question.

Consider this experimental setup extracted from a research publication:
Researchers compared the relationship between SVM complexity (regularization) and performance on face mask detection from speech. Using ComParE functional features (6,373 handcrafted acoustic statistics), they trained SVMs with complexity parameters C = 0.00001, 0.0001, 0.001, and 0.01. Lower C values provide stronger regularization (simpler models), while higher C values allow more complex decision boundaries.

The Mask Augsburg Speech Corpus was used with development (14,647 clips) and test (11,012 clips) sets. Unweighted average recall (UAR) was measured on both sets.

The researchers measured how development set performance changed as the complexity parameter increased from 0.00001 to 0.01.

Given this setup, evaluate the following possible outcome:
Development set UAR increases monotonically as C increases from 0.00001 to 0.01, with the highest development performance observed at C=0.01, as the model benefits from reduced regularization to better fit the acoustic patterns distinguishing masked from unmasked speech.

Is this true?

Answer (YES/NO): YES